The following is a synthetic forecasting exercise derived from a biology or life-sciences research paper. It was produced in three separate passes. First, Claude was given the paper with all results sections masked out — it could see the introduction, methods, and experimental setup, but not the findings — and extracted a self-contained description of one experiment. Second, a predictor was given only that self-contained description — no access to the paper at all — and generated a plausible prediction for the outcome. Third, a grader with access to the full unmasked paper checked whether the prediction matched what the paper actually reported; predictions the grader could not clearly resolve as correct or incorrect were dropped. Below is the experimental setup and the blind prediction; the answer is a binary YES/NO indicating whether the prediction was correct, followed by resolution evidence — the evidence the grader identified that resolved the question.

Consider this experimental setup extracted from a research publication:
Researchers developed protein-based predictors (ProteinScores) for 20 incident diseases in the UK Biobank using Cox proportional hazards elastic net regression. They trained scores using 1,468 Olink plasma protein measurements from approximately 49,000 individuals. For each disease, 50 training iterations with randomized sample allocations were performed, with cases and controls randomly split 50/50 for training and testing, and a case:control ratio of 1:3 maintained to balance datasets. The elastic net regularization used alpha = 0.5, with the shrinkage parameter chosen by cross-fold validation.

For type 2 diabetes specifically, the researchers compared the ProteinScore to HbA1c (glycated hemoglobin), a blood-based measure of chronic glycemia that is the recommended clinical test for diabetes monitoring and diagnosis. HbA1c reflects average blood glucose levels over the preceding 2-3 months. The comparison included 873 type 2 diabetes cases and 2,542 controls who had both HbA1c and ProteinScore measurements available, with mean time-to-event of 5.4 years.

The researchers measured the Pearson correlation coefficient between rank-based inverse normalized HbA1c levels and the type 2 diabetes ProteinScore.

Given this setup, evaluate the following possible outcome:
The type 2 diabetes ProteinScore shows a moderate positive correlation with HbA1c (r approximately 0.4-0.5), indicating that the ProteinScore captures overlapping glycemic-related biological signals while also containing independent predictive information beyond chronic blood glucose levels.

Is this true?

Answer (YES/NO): YES